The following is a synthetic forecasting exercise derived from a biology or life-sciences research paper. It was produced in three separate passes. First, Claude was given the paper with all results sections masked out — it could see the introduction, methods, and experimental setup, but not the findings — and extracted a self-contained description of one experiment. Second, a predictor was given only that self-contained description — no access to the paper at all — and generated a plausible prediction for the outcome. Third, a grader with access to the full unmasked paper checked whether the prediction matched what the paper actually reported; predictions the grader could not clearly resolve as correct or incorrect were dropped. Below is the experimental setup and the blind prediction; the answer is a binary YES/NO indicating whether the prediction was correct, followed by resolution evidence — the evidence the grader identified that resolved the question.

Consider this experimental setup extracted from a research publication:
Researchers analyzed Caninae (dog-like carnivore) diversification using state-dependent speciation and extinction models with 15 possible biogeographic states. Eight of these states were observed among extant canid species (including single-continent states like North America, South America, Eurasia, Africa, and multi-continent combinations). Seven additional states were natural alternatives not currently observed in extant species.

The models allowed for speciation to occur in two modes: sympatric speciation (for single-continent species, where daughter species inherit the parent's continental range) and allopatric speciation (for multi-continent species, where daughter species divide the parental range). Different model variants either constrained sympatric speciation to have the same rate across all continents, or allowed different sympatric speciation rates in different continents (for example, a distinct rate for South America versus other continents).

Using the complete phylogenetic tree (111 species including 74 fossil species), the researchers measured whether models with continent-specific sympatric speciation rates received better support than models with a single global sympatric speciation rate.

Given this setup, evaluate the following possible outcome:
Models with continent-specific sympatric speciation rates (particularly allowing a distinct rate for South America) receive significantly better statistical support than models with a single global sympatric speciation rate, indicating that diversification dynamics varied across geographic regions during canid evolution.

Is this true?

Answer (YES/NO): NO